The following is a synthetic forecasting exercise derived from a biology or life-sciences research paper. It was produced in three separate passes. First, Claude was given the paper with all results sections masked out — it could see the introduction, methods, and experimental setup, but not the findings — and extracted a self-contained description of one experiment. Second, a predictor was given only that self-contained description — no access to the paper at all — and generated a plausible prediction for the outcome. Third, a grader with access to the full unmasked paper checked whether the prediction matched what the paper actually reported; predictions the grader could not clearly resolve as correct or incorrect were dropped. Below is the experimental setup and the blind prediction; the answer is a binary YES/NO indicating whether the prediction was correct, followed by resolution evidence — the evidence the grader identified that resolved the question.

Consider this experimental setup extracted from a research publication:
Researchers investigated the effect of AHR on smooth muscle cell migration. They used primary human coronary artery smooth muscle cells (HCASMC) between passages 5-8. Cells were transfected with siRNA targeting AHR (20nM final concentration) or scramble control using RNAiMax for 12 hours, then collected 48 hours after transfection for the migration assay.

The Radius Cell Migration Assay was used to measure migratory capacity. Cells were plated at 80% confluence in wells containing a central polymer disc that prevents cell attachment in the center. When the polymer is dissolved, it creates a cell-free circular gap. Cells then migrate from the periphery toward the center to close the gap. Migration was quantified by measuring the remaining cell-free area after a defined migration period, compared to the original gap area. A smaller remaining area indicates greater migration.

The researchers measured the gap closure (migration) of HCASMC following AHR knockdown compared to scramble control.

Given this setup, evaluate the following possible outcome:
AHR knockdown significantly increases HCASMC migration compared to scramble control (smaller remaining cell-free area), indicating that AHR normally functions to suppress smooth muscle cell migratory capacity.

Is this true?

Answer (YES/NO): YES